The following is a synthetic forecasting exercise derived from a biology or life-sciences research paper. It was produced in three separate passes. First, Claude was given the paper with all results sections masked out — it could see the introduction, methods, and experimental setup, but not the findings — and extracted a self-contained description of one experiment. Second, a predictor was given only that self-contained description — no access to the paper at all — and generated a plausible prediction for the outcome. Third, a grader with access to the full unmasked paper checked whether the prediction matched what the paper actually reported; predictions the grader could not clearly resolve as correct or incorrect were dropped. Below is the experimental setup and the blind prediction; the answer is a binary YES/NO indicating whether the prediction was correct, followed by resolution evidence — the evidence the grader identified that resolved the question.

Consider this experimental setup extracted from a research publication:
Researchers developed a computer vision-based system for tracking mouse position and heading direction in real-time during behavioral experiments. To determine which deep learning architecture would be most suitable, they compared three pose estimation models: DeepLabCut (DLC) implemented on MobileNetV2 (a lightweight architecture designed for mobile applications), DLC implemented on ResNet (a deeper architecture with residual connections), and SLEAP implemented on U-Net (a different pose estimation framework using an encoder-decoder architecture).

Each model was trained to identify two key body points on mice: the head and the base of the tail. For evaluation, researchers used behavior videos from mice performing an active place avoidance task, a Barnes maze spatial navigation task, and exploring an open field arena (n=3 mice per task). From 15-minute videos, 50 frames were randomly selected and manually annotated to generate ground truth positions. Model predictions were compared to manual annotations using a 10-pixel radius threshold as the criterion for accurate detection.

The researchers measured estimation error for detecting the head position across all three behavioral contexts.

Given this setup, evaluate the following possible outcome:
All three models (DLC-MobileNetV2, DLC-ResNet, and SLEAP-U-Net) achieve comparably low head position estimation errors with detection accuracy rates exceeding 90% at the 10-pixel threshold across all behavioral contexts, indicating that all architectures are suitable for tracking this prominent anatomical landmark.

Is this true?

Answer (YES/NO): NO